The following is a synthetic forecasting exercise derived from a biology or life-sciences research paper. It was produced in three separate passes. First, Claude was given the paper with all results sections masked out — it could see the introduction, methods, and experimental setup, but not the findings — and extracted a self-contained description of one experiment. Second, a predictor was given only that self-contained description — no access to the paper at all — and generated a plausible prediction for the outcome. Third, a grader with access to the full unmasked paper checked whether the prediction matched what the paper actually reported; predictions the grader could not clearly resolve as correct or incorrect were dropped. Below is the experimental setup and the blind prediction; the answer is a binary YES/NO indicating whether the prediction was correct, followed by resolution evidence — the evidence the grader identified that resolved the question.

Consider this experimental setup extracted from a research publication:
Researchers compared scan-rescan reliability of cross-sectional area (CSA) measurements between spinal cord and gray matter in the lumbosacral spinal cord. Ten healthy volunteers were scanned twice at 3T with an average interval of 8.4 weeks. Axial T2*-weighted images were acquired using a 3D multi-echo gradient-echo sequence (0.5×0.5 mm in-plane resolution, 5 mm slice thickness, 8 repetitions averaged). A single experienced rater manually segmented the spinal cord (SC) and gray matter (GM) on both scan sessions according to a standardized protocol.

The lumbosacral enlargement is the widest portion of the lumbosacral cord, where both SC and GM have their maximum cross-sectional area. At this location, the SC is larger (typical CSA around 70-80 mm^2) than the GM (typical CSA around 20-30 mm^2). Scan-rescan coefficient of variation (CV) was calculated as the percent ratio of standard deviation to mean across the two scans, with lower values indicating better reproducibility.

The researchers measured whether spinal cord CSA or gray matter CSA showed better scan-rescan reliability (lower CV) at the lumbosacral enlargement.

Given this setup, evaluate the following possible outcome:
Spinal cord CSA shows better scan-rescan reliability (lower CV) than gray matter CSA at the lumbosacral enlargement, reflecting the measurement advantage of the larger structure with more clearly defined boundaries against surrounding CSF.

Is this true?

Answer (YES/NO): YES